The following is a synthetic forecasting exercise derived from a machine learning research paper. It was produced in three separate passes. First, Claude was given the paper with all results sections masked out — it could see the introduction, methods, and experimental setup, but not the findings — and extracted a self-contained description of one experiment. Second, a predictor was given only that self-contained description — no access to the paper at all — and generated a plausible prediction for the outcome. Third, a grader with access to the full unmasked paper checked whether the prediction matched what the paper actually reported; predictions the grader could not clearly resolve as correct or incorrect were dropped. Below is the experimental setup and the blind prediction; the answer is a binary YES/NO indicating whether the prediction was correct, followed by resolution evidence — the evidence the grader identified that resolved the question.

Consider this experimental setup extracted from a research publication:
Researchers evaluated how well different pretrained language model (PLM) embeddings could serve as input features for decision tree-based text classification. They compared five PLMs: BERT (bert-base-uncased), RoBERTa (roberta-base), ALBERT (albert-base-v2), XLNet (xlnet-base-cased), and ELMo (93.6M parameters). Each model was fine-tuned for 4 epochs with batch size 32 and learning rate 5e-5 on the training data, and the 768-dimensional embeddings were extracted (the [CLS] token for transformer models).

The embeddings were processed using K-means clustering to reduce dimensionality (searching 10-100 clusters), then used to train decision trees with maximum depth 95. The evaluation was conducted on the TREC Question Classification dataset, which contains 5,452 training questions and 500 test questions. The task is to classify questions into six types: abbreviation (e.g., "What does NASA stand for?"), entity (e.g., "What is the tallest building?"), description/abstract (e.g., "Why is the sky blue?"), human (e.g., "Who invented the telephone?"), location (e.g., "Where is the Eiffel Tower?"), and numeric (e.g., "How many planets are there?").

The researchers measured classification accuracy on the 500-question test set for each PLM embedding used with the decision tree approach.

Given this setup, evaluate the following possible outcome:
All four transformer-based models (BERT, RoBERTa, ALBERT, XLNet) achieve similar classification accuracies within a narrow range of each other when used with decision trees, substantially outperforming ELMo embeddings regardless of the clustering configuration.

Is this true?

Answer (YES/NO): NO